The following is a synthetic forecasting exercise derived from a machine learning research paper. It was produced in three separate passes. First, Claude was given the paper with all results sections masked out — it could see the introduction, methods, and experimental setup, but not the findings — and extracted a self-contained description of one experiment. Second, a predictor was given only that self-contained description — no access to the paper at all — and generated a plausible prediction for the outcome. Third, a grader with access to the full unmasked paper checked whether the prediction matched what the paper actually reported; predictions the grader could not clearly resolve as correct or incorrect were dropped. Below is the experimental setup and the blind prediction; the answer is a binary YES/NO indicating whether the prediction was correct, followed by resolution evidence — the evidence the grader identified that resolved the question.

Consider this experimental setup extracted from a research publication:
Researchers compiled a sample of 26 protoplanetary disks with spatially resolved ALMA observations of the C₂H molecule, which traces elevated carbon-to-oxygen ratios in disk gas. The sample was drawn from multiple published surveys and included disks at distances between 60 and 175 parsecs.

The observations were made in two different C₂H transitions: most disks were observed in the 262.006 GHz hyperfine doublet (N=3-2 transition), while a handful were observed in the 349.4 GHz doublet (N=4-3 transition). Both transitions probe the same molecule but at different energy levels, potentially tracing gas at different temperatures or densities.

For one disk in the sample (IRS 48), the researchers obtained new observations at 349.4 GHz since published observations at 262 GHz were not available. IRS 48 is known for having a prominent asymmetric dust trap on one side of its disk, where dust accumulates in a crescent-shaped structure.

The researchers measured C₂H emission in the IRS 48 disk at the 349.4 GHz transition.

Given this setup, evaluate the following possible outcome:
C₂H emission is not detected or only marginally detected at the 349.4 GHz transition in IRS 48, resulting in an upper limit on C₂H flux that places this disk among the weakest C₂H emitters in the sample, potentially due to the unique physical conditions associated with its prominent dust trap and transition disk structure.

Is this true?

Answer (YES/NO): YES